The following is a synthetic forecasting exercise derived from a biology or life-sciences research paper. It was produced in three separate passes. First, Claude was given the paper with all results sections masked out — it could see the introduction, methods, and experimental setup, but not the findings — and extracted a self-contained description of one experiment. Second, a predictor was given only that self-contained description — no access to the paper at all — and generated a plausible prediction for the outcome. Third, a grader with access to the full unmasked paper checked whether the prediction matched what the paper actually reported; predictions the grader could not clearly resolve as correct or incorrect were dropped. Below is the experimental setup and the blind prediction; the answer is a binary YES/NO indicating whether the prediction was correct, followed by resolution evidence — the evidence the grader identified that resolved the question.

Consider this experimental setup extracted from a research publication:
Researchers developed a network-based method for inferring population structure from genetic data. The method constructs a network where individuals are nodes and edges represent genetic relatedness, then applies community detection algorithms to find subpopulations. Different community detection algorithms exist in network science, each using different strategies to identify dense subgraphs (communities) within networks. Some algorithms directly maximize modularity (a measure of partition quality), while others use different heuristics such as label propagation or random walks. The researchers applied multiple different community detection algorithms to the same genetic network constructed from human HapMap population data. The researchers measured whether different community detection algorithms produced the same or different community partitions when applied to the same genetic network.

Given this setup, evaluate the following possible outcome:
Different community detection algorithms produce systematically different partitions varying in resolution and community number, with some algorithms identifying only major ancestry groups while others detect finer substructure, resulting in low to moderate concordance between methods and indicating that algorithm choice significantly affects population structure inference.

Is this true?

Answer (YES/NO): NO